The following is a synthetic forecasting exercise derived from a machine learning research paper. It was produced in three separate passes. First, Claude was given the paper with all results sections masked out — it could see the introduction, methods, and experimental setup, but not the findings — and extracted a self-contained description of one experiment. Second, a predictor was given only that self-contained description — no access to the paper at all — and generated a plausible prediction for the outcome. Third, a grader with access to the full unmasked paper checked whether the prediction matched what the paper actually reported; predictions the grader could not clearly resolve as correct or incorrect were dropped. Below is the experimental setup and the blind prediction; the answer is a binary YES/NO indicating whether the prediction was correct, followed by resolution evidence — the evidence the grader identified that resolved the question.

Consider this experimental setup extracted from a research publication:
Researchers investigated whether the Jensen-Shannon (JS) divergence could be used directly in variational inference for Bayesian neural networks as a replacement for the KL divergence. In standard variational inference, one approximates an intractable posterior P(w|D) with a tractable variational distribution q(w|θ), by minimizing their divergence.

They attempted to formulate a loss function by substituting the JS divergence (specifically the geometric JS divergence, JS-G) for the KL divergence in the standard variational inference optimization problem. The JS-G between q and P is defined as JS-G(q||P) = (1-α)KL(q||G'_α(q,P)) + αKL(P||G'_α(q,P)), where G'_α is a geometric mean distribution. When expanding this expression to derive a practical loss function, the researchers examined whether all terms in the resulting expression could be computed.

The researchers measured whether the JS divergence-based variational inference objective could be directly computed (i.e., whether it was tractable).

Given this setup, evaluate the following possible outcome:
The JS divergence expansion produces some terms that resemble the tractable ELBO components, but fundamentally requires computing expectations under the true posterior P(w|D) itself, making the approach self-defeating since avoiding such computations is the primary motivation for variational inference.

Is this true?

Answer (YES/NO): YES